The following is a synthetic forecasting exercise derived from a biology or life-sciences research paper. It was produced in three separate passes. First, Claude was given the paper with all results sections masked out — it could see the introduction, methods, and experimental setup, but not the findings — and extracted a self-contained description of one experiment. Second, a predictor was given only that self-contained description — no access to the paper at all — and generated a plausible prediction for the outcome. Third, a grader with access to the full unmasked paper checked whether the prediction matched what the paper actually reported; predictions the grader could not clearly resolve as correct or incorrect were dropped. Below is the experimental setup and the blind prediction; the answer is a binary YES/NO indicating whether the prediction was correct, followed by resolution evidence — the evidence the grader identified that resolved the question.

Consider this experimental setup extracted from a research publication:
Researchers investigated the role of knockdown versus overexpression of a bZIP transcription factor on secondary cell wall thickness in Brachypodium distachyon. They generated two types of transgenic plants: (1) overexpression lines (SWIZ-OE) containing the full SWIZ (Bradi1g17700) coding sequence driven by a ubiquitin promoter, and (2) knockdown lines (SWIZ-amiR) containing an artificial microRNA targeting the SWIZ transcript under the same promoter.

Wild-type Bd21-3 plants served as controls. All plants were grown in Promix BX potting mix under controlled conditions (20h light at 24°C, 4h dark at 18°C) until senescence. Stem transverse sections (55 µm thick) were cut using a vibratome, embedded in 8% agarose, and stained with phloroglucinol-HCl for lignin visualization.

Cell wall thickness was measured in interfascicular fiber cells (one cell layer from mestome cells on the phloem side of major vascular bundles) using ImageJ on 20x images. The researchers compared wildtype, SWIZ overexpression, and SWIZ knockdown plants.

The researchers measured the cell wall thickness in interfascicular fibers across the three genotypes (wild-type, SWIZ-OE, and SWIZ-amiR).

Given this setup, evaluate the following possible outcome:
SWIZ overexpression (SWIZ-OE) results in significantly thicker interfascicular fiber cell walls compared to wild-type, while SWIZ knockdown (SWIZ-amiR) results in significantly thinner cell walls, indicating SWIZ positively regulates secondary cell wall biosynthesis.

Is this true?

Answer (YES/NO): NO